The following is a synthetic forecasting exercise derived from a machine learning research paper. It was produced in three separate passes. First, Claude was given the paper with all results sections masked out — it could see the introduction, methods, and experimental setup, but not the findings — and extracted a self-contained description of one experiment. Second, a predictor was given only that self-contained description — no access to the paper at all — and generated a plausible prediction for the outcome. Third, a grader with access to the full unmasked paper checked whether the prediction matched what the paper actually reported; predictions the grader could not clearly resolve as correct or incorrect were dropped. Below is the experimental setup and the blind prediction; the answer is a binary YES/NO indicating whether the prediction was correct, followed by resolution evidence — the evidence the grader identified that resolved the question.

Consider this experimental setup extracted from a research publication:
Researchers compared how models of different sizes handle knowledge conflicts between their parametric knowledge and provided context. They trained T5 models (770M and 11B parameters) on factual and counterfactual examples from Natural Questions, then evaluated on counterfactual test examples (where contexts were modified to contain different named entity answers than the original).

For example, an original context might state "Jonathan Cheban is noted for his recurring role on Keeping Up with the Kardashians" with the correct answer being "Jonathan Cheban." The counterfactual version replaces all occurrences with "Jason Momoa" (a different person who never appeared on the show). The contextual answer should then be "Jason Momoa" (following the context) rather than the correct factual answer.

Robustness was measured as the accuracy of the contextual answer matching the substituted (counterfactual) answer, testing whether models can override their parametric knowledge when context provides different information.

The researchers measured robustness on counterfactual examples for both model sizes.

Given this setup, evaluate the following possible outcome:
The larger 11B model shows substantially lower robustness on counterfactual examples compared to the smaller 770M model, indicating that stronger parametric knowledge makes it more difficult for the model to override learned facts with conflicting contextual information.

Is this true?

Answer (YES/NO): NO